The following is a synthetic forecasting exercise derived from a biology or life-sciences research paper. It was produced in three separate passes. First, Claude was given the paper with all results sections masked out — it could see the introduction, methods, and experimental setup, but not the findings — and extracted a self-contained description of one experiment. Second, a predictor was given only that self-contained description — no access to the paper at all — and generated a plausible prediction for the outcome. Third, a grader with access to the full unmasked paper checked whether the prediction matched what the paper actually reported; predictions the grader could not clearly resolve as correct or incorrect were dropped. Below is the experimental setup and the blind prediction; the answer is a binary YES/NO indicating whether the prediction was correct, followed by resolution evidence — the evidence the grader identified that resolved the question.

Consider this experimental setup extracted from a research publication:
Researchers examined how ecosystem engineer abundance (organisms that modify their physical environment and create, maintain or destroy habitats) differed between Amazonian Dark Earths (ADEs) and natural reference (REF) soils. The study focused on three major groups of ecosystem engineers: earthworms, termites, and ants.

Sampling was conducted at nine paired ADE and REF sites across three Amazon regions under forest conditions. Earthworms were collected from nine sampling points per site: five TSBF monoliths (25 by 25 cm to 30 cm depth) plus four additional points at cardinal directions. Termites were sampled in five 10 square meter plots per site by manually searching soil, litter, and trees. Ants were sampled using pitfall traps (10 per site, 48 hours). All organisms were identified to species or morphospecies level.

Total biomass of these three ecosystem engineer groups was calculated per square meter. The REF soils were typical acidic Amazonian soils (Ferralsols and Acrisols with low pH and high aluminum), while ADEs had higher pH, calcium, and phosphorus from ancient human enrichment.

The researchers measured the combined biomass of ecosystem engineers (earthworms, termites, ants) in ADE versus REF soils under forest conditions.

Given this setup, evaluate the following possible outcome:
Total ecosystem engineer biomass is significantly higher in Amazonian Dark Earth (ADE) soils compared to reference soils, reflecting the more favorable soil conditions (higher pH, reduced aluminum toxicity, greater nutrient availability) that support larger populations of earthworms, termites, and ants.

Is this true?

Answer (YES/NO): NO